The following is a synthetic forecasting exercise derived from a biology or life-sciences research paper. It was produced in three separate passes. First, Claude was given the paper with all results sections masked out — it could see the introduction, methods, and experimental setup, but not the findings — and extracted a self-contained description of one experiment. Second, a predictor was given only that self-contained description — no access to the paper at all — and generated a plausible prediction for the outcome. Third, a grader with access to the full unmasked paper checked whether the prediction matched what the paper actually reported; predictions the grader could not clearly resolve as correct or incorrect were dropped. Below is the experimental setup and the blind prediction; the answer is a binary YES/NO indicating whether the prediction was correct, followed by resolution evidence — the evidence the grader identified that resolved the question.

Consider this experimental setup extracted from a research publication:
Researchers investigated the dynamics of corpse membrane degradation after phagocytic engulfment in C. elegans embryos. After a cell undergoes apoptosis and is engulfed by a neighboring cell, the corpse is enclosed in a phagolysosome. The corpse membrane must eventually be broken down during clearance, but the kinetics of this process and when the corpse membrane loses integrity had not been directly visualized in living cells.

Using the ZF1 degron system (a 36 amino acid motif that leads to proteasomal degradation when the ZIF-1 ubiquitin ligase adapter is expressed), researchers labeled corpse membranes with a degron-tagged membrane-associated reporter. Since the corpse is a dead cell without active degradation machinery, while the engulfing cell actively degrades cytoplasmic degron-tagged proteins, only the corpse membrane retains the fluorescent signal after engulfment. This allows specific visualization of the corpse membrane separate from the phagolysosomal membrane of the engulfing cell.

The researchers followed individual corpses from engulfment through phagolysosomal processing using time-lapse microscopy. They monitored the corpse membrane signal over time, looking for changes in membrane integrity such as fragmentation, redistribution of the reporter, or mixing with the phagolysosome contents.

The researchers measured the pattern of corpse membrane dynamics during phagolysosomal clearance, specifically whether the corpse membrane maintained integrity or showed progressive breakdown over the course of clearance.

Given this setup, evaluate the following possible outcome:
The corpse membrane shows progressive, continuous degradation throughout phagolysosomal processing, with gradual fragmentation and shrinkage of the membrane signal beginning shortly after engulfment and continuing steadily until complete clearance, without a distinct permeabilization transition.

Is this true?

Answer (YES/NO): NO